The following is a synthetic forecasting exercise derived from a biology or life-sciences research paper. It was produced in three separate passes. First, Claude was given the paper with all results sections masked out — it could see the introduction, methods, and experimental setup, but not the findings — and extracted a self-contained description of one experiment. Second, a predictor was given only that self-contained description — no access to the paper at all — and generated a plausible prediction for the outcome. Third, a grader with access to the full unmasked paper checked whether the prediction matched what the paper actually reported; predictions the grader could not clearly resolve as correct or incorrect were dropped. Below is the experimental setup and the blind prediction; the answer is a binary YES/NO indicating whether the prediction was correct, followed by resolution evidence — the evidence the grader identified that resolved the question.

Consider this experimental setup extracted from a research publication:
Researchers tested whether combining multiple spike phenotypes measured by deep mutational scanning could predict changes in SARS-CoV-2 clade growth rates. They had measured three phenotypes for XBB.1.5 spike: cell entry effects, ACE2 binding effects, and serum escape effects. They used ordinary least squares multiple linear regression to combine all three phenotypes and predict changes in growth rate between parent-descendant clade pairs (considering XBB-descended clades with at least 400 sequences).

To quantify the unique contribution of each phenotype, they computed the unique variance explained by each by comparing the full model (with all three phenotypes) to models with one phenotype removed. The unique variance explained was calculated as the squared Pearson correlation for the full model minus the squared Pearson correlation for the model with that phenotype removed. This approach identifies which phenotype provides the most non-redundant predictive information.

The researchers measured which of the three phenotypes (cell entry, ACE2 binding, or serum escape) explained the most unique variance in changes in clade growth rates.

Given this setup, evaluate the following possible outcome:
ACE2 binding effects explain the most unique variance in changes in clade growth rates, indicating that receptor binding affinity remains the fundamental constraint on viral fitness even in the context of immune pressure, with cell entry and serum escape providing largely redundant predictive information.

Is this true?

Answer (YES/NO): NO